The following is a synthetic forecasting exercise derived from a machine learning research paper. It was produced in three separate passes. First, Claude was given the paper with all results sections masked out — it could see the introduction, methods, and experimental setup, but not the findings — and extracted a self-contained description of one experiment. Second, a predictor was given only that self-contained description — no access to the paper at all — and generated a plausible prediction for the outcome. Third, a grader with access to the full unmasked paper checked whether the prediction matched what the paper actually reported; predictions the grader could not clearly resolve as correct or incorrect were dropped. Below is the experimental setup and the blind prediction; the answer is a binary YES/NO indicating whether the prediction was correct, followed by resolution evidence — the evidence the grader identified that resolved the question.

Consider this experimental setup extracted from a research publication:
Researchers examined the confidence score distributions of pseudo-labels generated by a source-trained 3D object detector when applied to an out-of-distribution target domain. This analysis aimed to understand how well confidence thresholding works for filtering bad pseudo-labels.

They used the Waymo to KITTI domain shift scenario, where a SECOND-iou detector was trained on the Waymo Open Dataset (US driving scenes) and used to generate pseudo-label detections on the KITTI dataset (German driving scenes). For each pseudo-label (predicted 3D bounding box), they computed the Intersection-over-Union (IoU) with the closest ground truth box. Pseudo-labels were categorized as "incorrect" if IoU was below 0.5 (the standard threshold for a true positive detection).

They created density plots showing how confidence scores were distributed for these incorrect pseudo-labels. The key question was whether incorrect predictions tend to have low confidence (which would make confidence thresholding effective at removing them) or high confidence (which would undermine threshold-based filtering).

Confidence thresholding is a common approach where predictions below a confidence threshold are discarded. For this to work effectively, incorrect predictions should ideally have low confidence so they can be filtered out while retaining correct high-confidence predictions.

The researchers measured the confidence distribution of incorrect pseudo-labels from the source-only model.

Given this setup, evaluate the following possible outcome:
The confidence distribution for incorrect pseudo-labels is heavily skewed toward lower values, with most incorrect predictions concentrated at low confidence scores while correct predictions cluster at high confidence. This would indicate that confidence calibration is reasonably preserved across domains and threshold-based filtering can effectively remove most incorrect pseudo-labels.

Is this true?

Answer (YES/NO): NO